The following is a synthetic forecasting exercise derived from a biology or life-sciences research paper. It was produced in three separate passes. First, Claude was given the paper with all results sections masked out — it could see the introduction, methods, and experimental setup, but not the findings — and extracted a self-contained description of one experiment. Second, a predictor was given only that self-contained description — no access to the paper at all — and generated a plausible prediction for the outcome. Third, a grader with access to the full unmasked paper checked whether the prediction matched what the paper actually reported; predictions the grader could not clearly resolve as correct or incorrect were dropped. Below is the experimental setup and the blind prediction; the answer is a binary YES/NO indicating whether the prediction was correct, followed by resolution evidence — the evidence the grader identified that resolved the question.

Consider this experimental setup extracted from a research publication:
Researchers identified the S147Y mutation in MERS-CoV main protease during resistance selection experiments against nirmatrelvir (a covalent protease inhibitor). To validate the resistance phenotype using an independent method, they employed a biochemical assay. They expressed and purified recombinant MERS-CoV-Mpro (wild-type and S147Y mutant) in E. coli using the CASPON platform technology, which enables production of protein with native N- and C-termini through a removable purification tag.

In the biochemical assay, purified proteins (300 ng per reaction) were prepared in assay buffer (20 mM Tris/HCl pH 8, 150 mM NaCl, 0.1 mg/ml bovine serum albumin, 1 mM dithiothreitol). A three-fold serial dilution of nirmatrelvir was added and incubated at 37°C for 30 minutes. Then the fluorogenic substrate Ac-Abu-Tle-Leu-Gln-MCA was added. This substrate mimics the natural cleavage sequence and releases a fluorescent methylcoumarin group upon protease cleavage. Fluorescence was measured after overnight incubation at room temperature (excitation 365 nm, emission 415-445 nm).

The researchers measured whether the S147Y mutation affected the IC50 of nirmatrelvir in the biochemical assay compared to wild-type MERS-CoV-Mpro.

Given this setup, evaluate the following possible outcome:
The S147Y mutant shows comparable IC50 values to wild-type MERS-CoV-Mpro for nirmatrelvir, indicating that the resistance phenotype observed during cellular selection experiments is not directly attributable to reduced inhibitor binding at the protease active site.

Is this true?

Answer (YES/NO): NO